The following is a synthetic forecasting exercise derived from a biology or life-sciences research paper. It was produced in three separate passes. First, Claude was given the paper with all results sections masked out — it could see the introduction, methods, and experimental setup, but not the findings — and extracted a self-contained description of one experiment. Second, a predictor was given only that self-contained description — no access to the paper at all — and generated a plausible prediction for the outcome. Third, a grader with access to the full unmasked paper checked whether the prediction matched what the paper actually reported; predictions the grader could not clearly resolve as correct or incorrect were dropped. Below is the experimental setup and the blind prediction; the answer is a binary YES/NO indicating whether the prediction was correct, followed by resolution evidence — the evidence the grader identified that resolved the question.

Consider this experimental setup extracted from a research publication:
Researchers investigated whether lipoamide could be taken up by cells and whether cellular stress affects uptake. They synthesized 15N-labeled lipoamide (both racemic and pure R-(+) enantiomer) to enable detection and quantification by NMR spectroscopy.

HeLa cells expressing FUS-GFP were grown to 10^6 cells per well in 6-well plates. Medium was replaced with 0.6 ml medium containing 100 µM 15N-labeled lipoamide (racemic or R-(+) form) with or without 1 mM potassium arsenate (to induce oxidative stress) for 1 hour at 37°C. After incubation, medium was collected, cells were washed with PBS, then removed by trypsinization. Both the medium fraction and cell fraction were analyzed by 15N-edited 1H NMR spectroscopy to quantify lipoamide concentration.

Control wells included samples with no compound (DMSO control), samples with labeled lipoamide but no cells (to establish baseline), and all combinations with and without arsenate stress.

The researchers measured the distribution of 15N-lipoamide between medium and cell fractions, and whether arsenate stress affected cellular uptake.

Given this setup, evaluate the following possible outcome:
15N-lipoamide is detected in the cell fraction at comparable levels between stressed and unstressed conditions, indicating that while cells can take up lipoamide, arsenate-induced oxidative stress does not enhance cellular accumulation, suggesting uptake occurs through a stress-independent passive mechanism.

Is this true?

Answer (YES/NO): YES